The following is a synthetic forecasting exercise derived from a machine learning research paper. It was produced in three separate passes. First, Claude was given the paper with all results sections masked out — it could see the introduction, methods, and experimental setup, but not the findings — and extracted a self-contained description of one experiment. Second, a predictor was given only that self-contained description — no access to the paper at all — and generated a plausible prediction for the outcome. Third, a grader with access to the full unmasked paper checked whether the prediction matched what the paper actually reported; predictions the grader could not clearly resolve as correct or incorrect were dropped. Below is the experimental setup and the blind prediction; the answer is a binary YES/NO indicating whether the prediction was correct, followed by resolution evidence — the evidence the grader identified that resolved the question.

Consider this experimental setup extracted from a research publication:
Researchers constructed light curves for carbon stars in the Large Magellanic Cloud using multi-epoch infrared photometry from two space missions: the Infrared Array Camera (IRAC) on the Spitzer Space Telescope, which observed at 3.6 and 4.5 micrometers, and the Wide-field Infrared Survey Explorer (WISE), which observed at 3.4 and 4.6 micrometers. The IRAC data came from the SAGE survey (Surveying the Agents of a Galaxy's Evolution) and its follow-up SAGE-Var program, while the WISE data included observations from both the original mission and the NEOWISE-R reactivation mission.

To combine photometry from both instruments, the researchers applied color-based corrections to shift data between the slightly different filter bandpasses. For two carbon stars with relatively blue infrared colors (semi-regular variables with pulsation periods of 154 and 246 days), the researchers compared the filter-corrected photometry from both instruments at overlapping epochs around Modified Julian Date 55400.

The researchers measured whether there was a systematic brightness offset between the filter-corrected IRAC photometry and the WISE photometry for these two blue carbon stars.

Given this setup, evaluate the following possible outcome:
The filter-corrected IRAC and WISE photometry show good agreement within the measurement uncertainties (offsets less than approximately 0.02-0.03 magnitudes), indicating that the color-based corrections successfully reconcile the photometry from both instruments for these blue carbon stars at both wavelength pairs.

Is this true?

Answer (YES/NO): NO